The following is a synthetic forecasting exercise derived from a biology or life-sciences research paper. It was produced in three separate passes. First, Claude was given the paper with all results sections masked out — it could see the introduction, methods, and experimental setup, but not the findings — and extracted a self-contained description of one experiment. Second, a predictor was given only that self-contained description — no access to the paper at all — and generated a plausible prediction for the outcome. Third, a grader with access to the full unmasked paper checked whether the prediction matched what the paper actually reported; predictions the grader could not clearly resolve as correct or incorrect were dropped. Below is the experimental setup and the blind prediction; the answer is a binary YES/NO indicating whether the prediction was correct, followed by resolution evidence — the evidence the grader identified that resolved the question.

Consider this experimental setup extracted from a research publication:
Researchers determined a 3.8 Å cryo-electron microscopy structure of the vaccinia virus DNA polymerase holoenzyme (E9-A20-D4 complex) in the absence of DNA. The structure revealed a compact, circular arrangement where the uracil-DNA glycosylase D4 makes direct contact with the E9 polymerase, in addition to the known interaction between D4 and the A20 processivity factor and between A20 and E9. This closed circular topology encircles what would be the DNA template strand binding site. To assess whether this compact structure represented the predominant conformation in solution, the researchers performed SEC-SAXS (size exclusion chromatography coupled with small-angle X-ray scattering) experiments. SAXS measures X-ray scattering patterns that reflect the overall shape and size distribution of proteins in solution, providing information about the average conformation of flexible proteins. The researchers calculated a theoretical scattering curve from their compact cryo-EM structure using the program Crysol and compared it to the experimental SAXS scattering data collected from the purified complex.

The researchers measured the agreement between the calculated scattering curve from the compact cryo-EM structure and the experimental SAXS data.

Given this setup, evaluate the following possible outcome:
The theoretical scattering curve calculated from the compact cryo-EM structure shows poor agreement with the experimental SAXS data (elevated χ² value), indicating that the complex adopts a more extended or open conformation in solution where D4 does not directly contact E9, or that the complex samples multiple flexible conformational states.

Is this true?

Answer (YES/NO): YES